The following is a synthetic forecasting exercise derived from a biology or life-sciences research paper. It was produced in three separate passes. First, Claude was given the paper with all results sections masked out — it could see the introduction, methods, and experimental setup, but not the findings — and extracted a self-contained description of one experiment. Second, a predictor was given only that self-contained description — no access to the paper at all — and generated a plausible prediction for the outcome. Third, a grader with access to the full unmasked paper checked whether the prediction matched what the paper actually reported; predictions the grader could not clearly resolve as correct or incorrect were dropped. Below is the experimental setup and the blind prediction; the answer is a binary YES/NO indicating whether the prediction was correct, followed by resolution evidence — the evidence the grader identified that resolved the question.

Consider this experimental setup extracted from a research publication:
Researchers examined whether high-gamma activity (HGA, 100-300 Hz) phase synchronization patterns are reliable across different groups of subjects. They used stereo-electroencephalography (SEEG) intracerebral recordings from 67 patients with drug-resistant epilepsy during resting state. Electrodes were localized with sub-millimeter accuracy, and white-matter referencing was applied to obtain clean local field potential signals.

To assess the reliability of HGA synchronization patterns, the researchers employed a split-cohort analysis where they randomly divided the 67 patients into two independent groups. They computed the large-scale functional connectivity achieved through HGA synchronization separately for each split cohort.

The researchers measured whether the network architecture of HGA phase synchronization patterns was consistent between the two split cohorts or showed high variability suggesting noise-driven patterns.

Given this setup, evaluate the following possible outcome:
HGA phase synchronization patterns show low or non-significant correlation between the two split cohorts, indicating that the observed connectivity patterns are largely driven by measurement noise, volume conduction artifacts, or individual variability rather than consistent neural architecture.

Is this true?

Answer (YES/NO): NO